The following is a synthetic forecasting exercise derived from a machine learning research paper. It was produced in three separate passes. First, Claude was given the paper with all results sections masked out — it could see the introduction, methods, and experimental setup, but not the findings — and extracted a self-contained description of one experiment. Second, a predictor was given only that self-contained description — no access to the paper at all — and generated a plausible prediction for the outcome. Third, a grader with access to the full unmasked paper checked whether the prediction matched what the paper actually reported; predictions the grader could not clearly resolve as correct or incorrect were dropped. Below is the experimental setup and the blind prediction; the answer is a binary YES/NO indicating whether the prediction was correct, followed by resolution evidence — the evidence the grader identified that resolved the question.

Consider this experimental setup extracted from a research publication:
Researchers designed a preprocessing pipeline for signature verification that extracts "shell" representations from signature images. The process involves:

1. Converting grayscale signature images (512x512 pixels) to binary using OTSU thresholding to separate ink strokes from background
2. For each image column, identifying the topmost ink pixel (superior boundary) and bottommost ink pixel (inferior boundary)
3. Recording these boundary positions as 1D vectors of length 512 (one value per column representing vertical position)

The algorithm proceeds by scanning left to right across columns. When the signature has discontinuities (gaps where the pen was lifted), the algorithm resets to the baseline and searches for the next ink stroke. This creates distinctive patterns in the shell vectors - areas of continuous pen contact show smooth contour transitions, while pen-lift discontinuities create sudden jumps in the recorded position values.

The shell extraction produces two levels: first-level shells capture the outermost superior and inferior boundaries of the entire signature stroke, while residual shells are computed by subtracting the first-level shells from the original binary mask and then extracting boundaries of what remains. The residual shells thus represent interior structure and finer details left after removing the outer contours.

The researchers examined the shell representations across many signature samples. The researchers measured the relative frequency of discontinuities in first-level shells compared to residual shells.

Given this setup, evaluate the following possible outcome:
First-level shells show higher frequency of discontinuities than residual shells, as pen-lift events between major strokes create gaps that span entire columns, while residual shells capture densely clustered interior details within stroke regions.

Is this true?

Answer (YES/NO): NO